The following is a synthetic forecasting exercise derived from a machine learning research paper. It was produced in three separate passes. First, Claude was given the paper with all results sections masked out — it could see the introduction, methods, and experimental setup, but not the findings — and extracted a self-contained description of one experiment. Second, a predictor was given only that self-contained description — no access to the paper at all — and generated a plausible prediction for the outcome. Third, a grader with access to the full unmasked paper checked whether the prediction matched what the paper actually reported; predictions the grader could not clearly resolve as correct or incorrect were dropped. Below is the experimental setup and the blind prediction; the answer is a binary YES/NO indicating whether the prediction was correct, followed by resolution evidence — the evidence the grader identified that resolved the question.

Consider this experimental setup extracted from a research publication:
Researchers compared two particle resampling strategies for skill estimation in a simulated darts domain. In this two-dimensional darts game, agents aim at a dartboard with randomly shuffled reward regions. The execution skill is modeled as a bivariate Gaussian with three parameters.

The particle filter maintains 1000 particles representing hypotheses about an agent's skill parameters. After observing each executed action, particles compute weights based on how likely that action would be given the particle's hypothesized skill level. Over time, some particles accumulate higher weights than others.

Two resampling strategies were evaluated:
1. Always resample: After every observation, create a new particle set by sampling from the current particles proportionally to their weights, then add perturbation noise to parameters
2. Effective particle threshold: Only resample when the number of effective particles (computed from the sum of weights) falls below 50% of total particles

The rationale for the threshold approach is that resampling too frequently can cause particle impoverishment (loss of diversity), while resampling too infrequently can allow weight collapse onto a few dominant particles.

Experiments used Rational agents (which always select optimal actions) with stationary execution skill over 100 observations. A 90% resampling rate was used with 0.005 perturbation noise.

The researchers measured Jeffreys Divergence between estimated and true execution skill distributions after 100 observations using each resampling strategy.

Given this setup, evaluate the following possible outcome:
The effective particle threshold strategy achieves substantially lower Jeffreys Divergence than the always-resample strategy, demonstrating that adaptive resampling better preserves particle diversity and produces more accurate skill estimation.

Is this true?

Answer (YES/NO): YES